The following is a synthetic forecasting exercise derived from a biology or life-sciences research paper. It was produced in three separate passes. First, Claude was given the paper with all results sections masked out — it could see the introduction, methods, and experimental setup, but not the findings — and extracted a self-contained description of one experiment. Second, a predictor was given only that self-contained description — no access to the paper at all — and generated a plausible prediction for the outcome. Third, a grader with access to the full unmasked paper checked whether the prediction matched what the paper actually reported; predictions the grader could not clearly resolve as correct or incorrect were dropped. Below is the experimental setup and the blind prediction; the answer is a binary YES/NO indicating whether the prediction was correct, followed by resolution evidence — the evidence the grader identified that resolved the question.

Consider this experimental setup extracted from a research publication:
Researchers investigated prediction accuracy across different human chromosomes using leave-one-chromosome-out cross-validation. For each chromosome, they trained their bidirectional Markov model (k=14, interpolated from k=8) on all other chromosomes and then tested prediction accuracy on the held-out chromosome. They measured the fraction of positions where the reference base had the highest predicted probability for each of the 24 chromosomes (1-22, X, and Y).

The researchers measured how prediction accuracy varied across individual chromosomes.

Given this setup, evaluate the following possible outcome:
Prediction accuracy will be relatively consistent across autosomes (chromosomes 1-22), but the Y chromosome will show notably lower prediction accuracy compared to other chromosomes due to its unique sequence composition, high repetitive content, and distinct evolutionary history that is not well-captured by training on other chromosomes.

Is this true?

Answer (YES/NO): YES